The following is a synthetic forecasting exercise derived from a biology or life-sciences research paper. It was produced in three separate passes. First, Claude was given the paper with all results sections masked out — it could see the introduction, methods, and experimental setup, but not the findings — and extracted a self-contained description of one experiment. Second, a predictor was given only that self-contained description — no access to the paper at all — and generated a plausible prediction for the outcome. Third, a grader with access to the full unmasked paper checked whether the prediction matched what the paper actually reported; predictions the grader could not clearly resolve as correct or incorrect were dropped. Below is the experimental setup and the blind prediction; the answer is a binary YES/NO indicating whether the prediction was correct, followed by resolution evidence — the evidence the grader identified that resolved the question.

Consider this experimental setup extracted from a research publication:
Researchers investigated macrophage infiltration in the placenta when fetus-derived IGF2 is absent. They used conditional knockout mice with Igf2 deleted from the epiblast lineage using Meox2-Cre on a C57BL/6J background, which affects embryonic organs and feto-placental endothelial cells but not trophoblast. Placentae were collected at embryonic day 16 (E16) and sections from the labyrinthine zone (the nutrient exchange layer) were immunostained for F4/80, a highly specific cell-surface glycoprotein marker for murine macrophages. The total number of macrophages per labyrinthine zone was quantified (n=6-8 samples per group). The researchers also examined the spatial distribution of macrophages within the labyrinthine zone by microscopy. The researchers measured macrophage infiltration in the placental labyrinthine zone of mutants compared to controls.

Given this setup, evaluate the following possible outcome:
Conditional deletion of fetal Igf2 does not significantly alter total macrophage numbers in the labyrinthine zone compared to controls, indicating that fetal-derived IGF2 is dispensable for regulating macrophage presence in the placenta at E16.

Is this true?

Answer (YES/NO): NO